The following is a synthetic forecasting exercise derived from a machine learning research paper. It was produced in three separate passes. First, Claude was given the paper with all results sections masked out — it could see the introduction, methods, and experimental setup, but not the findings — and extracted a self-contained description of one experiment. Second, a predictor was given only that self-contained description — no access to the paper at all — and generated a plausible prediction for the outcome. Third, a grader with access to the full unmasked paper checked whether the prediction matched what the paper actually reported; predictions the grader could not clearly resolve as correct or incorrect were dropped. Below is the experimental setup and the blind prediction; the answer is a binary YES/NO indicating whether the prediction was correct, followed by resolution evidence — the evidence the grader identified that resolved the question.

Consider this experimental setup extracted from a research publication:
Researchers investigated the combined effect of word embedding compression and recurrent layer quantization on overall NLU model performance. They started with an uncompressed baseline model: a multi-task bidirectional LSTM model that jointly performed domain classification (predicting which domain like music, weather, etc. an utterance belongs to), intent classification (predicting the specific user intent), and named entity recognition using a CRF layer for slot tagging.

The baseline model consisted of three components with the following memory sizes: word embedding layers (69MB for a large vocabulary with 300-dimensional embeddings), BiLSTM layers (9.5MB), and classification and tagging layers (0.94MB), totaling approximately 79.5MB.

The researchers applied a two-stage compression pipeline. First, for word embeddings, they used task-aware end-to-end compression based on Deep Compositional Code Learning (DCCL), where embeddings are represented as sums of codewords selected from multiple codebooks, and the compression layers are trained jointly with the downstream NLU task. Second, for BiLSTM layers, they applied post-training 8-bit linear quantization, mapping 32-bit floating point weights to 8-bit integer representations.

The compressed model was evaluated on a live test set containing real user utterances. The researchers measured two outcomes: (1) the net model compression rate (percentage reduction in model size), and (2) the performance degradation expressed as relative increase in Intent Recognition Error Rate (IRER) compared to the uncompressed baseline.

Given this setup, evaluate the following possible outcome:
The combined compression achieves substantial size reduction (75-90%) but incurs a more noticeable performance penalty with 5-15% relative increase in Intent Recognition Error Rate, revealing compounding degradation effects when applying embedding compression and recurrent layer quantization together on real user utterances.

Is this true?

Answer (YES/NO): NO